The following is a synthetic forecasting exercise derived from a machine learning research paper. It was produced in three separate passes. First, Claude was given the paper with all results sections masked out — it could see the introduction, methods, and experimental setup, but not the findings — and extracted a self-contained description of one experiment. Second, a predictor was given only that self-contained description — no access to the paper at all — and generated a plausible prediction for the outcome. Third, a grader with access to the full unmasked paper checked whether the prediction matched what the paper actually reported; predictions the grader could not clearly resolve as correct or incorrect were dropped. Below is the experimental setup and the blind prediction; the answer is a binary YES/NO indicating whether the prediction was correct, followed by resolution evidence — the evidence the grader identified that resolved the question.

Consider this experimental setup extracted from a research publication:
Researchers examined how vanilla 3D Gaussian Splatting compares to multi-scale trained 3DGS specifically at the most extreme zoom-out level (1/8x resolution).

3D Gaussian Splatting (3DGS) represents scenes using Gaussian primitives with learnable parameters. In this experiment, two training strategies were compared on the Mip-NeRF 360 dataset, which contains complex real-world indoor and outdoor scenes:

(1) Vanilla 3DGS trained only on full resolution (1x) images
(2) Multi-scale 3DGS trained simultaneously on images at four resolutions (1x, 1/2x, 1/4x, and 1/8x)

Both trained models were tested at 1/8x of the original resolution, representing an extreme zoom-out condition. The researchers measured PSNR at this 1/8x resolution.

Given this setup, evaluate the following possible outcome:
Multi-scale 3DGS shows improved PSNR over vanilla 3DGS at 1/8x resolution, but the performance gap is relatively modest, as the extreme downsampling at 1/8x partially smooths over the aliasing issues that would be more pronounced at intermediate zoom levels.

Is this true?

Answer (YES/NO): NO